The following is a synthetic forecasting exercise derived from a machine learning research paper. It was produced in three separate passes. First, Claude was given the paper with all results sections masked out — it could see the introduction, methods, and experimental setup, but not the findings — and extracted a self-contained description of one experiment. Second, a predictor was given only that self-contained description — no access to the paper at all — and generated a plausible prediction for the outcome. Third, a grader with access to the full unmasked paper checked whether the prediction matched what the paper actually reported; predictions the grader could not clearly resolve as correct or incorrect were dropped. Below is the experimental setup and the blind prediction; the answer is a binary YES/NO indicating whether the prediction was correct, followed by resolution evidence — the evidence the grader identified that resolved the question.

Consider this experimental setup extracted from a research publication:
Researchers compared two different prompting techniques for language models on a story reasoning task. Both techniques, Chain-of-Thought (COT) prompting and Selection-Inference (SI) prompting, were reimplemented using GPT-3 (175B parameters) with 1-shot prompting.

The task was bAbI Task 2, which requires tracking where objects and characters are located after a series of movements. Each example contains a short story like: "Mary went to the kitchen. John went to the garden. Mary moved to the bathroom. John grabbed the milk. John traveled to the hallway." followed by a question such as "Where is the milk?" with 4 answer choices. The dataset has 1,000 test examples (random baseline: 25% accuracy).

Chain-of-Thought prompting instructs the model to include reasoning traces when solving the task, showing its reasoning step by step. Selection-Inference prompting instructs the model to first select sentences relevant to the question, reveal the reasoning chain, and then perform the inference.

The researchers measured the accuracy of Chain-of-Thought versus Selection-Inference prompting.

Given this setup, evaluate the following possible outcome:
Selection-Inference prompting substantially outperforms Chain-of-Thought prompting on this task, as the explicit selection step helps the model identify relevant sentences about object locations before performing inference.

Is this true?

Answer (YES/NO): NO